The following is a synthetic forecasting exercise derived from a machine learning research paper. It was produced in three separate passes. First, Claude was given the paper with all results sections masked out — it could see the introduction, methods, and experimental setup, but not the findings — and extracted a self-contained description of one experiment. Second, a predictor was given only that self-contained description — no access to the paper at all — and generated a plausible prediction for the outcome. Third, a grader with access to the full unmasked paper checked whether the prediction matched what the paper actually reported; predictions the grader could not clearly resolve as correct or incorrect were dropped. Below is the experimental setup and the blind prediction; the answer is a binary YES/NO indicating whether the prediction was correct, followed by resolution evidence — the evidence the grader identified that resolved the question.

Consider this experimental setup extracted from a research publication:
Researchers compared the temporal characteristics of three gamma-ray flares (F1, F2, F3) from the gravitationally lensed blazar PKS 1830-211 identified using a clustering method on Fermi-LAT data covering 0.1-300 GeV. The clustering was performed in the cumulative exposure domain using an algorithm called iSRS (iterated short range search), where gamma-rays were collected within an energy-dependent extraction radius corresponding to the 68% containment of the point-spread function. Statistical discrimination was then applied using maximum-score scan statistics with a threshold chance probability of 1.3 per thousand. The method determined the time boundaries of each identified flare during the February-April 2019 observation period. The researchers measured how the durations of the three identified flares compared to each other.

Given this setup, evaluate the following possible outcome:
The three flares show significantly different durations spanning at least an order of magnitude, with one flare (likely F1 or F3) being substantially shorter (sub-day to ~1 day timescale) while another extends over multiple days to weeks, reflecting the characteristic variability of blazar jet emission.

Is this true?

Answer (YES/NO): NO